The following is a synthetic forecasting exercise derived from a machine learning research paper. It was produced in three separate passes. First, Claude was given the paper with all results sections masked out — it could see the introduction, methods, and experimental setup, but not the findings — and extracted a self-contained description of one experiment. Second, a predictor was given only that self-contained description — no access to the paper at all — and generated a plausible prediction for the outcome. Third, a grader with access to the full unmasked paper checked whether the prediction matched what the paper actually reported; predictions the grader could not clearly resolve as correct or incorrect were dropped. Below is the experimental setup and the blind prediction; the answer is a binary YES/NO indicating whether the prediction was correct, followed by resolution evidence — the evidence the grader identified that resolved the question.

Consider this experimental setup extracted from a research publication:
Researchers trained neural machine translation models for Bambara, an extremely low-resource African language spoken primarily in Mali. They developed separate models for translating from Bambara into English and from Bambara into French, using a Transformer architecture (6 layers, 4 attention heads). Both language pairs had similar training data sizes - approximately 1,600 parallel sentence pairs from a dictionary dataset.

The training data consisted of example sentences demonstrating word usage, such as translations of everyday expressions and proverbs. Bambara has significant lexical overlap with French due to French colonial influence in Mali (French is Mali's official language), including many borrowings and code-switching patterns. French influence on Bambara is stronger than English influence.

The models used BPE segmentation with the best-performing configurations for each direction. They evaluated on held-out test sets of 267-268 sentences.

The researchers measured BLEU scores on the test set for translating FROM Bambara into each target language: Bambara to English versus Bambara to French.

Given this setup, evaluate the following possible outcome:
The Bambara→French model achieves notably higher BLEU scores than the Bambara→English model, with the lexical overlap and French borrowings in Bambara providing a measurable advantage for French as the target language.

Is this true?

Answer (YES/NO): YES